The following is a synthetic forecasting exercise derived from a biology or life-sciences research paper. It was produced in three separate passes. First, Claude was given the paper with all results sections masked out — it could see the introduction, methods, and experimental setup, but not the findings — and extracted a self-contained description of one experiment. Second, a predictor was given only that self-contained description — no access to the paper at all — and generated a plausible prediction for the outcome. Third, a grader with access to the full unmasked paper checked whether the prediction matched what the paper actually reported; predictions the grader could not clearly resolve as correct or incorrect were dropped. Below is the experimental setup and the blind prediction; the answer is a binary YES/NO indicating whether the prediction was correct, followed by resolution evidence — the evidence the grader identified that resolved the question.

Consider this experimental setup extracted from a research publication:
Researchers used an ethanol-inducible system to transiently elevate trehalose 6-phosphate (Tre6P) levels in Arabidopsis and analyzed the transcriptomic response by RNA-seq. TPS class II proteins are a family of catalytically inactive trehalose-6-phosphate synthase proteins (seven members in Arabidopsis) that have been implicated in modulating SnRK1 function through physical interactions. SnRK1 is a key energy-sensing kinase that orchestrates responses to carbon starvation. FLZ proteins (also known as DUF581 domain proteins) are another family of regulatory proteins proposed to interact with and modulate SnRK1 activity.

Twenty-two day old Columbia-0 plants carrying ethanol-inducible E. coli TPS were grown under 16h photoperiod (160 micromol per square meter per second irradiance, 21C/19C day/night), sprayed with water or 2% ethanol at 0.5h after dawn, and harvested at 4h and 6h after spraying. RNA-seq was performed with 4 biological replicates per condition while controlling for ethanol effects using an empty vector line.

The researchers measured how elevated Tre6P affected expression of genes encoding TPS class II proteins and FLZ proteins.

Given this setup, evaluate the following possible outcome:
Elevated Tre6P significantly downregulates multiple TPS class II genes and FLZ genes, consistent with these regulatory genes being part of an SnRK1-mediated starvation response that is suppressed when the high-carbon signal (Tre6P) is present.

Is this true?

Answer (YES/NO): NO